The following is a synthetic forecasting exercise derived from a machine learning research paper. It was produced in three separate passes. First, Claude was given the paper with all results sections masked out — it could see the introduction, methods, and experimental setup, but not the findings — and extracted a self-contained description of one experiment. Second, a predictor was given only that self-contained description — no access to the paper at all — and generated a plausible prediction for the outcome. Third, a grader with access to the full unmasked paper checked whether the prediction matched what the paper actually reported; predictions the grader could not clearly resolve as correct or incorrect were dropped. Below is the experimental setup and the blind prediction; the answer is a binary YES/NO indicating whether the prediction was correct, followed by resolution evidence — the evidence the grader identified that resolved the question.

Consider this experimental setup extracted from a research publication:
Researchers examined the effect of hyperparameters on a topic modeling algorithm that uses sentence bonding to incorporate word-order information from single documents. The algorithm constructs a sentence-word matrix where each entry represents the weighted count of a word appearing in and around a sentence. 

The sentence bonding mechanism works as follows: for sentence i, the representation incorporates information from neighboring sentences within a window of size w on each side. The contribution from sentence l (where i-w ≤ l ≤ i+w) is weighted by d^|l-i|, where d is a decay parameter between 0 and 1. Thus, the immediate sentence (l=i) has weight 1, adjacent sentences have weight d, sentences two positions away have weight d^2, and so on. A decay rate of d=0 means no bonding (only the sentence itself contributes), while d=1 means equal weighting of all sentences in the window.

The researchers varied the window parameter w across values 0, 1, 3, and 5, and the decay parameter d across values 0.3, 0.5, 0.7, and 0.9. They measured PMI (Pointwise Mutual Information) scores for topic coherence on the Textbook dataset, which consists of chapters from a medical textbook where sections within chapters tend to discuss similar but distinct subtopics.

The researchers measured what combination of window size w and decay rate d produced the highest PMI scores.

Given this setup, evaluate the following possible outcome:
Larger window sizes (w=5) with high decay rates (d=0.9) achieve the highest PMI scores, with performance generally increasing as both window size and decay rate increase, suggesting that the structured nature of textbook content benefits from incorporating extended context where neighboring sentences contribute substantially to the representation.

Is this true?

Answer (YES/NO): NO